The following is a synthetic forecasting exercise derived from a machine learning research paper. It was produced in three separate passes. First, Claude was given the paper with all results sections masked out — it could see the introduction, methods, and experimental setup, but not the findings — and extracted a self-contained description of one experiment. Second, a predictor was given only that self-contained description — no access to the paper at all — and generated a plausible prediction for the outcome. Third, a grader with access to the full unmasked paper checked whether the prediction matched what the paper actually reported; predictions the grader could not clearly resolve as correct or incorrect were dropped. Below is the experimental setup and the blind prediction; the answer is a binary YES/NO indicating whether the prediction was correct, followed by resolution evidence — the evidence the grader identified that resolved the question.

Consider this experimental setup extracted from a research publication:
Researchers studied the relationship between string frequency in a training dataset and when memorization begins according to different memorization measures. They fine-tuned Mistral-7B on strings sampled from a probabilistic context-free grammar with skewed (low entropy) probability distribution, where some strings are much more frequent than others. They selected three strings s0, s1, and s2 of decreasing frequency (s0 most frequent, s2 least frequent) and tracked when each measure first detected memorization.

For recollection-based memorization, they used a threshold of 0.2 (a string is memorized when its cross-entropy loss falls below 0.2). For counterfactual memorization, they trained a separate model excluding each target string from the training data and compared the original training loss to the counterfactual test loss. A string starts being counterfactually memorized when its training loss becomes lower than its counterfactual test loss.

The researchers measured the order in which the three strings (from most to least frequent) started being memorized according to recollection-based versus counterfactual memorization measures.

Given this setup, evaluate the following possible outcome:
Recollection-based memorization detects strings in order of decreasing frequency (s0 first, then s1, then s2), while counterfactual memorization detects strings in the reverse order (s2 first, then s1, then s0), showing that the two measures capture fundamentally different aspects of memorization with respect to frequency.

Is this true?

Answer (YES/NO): YES